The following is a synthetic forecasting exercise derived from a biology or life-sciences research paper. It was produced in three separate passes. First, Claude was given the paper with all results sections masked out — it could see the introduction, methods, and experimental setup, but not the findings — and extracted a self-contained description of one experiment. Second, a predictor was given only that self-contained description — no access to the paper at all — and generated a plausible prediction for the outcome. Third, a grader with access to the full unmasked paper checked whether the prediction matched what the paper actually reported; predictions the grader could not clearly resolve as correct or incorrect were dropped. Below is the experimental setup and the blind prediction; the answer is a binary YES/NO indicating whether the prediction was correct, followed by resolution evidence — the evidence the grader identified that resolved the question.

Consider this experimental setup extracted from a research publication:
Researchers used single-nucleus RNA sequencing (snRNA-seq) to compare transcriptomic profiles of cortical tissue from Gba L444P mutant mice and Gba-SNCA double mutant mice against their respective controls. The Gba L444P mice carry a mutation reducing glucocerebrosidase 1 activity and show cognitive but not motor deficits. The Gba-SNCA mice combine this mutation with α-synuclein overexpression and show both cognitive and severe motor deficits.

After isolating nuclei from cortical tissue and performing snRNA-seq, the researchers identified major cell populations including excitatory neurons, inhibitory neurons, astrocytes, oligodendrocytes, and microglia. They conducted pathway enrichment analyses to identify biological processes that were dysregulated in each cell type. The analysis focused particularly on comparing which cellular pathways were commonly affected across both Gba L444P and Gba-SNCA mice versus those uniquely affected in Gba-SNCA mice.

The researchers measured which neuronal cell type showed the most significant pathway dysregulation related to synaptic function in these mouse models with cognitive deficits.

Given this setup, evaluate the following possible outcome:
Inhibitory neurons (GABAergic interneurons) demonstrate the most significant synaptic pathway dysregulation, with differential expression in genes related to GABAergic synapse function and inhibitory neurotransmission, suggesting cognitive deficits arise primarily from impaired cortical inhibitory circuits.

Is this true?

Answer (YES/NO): NO